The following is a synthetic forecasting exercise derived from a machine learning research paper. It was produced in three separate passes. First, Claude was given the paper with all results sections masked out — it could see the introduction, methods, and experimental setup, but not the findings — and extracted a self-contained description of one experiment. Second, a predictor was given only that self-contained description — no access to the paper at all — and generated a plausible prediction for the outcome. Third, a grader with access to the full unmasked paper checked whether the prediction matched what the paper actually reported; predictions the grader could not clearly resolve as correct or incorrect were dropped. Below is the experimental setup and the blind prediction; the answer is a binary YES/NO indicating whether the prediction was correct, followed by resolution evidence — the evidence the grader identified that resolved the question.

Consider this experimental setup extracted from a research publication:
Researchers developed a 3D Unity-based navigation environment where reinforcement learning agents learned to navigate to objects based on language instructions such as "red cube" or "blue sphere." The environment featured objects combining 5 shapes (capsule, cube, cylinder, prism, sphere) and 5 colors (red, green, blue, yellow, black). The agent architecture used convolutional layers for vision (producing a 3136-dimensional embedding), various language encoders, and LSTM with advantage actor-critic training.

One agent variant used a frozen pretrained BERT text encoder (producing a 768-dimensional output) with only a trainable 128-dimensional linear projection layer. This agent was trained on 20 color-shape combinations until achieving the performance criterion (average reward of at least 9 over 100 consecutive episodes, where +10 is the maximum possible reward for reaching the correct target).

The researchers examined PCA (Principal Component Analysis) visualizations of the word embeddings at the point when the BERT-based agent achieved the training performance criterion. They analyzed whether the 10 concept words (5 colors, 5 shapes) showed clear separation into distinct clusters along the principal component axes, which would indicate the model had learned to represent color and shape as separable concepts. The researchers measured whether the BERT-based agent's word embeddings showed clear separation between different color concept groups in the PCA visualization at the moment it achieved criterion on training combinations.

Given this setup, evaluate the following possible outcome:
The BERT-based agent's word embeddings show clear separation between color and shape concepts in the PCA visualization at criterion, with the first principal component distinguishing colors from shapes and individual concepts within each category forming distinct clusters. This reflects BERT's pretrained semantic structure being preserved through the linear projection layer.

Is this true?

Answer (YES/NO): NO